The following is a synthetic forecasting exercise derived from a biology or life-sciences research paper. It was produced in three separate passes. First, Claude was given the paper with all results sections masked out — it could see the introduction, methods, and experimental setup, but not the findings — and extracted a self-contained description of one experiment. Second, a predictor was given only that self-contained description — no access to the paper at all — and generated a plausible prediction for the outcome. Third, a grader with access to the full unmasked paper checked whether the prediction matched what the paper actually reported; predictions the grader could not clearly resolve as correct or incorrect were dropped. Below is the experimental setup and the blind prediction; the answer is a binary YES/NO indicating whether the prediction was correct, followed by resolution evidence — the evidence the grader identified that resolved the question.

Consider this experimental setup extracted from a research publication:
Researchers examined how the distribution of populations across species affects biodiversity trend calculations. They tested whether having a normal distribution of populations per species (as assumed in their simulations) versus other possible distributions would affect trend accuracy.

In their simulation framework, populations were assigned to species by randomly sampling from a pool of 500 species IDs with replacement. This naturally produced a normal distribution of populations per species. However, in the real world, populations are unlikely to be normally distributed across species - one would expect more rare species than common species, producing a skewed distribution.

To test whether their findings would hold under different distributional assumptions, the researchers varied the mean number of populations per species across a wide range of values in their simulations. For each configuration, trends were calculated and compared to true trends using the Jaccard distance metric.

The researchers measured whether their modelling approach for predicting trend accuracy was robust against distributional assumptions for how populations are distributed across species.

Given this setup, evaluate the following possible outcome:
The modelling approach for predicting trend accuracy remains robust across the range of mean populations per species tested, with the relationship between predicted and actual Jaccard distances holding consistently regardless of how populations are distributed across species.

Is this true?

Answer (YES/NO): YES